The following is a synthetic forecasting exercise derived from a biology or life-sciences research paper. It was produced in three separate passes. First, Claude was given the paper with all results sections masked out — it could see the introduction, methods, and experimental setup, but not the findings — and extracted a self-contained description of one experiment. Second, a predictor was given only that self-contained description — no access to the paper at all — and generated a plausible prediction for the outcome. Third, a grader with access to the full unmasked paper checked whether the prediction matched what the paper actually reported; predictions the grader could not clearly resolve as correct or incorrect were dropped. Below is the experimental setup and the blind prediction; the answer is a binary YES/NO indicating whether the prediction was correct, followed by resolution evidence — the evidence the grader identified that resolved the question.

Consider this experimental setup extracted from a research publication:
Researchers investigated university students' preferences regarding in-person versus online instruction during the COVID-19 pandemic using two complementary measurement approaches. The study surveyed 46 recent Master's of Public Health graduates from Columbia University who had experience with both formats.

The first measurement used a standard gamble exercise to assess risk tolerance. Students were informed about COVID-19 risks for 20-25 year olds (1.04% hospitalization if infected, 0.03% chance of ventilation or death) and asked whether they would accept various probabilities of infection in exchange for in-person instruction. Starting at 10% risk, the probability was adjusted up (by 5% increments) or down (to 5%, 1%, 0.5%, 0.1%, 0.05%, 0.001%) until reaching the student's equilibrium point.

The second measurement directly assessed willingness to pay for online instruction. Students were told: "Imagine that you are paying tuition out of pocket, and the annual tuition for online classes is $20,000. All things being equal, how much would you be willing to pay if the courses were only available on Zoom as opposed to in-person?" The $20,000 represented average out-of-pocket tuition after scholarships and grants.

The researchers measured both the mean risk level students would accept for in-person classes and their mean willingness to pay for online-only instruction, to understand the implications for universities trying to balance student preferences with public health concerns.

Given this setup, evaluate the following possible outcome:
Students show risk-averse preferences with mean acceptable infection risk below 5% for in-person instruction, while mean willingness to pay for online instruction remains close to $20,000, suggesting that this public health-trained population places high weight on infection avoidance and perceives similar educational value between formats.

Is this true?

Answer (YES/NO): NO